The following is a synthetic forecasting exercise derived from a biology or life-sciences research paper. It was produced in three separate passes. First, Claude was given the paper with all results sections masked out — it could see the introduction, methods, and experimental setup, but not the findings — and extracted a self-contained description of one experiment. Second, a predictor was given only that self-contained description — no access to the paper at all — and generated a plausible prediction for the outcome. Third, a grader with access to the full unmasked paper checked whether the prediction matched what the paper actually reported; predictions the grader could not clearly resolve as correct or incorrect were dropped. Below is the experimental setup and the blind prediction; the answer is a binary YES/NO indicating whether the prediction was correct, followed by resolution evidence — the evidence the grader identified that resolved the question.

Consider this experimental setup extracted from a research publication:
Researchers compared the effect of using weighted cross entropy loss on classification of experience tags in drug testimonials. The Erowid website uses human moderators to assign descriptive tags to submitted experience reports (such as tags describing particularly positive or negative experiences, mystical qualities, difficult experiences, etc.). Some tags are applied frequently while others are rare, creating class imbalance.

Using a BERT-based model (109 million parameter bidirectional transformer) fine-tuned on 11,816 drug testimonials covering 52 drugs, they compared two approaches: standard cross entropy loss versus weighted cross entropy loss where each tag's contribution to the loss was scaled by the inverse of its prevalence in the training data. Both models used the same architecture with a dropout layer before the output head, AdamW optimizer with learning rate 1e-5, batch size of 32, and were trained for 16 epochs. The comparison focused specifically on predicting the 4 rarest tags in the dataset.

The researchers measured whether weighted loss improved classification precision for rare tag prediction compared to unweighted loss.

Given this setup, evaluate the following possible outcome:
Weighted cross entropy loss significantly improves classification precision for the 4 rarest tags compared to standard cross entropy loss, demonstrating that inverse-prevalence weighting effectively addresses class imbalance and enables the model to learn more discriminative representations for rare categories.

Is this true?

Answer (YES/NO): NO